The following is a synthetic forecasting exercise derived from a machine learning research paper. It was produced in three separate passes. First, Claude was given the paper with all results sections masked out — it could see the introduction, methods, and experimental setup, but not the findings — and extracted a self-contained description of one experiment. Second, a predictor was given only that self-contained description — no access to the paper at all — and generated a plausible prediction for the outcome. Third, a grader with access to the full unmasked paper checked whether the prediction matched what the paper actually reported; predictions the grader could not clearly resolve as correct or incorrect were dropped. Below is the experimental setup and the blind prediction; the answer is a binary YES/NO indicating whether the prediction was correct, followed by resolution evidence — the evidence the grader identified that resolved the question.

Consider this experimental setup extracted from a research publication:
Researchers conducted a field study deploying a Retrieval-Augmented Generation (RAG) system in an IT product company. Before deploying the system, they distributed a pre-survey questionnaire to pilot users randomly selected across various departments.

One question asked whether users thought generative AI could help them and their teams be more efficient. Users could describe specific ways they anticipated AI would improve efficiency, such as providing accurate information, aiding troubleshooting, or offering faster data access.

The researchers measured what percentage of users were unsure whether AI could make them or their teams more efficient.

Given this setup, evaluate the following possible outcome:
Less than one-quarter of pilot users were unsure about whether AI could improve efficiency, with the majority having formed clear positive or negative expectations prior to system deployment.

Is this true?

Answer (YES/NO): YES